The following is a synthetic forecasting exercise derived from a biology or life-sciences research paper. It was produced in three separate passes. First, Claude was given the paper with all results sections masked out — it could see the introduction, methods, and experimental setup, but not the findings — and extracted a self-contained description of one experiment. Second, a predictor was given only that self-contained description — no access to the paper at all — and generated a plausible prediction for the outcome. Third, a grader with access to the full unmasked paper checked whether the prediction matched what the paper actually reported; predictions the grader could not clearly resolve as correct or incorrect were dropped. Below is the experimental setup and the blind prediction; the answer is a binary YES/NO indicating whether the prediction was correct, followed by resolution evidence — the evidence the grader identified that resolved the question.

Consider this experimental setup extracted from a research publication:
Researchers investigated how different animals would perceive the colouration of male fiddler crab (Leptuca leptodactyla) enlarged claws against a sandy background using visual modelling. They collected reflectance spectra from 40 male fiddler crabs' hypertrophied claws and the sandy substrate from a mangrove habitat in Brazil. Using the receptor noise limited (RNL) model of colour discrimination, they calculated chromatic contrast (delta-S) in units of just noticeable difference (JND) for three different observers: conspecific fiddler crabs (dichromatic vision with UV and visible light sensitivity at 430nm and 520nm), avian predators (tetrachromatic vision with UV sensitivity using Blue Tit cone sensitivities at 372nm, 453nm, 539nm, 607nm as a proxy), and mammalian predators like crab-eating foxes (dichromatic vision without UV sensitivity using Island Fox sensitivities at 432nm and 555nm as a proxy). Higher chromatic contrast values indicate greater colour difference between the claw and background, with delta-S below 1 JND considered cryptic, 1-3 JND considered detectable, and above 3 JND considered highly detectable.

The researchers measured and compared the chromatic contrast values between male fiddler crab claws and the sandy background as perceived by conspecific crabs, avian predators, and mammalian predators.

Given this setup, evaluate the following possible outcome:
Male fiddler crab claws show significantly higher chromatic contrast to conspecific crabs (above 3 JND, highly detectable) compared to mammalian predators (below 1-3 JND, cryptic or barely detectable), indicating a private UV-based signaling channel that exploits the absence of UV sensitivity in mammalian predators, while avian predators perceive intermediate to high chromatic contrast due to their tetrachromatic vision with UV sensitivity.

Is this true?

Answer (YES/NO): NO